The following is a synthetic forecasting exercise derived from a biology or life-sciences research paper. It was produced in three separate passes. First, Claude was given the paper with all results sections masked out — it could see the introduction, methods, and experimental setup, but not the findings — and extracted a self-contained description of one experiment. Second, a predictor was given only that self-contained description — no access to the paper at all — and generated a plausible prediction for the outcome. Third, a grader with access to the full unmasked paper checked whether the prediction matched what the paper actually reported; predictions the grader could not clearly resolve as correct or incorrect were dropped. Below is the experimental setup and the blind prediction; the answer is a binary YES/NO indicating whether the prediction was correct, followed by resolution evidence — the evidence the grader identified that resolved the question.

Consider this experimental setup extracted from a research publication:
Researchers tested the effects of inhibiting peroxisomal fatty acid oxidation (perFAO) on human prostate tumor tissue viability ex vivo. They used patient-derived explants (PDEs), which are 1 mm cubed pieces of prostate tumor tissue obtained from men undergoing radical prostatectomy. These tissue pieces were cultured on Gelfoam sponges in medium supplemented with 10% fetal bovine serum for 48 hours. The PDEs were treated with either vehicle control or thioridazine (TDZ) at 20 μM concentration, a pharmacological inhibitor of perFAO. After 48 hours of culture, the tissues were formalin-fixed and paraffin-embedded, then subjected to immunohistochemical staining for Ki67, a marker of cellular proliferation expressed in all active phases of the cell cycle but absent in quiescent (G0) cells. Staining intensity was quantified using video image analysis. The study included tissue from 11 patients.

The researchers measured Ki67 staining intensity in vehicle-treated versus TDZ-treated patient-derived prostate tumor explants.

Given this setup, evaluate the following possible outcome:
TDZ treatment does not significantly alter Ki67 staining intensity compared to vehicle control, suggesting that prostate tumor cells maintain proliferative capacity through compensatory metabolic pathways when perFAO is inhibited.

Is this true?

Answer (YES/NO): NO